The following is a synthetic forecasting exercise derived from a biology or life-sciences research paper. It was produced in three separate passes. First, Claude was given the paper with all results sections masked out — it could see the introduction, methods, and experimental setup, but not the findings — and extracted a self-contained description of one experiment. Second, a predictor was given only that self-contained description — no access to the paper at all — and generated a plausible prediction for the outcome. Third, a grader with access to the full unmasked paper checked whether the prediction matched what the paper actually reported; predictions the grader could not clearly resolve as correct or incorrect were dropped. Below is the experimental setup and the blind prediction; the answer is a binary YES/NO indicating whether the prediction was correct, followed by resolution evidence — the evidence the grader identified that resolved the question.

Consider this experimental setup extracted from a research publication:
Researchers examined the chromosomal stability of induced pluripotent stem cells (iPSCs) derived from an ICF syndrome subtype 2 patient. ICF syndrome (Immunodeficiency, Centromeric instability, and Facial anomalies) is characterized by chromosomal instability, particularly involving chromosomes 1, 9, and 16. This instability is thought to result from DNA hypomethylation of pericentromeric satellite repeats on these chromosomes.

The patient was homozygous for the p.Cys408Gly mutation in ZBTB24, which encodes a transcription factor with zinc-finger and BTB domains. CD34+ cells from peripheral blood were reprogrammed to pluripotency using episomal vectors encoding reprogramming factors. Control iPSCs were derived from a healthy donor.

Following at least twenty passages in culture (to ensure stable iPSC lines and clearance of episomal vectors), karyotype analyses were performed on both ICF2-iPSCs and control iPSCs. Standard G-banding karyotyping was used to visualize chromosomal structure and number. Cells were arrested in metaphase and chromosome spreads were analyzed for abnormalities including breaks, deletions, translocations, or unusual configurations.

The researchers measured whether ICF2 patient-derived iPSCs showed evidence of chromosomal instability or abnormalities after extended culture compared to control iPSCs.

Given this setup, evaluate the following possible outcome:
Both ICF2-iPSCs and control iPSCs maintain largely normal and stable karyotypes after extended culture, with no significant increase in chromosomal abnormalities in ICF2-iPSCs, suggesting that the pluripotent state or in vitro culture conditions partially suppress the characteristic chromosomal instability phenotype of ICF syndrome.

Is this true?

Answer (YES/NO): YES